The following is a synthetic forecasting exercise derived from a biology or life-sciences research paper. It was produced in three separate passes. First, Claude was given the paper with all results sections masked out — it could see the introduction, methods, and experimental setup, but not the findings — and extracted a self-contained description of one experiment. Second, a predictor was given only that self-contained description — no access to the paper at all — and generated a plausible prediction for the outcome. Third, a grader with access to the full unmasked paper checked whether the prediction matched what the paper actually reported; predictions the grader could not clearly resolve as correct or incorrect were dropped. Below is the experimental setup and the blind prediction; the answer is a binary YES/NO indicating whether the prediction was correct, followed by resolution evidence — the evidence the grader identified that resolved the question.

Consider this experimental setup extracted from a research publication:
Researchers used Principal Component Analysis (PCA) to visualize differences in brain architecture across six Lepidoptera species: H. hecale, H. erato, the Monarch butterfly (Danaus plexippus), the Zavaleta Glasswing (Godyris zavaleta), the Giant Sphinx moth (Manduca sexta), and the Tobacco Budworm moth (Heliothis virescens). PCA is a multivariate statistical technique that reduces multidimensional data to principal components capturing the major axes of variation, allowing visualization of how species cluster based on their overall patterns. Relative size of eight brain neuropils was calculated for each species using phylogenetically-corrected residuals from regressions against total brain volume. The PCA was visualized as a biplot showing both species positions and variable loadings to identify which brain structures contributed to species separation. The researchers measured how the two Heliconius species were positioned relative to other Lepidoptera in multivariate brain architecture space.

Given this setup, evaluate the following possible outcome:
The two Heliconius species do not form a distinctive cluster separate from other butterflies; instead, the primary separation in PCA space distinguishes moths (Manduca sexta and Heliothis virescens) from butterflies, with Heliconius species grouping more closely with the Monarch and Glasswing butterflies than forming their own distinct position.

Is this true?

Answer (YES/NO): NO